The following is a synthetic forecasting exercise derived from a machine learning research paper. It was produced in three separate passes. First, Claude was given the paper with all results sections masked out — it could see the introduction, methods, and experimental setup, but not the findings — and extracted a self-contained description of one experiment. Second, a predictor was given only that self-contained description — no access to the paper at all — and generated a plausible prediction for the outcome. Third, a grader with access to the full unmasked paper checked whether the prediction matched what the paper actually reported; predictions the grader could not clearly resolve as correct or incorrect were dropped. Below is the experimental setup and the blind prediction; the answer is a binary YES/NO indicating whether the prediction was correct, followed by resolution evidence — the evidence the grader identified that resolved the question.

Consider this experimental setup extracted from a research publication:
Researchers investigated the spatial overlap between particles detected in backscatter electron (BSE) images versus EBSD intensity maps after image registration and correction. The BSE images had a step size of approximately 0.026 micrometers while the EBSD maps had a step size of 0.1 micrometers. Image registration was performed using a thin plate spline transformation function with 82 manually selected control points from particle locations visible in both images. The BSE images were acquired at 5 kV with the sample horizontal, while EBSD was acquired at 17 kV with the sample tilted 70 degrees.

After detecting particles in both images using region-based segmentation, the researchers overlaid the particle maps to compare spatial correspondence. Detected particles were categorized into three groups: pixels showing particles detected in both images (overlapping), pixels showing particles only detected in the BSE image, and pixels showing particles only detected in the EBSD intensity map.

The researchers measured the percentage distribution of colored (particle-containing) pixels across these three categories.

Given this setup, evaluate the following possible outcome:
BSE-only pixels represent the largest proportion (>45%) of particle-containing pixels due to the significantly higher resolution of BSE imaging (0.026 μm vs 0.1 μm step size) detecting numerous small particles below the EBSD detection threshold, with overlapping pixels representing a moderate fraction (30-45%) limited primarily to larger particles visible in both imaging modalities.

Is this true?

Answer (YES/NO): YES